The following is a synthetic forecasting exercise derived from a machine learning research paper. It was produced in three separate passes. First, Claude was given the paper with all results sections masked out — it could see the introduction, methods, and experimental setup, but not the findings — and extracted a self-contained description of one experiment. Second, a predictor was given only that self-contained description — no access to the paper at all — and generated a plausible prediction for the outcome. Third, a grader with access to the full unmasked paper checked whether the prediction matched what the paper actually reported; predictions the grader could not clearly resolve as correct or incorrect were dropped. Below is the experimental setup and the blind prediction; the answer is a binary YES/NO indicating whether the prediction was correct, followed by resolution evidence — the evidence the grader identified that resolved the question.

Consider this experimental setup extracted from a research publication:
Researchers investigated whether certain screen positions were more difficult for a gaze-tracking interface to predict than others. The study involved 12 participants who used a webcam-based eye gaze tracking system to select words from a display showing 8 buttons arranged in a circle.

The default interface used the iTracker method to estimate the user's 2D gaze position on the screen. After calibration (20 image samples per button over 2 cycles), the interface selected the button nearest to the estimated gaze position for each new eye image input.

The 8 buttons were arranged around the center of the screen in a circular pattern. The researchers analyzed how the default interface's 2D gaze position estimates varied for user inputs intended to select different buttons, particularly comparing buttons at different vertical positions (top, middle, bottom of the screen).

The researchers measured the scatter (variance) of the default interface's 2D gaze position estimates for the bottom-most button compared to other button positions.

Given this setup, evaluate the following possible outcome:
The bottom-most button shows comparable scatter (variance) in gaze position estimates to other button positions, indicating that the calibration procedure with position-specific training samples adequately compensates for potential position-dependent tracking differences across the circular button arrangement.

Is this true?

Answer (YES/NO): NO